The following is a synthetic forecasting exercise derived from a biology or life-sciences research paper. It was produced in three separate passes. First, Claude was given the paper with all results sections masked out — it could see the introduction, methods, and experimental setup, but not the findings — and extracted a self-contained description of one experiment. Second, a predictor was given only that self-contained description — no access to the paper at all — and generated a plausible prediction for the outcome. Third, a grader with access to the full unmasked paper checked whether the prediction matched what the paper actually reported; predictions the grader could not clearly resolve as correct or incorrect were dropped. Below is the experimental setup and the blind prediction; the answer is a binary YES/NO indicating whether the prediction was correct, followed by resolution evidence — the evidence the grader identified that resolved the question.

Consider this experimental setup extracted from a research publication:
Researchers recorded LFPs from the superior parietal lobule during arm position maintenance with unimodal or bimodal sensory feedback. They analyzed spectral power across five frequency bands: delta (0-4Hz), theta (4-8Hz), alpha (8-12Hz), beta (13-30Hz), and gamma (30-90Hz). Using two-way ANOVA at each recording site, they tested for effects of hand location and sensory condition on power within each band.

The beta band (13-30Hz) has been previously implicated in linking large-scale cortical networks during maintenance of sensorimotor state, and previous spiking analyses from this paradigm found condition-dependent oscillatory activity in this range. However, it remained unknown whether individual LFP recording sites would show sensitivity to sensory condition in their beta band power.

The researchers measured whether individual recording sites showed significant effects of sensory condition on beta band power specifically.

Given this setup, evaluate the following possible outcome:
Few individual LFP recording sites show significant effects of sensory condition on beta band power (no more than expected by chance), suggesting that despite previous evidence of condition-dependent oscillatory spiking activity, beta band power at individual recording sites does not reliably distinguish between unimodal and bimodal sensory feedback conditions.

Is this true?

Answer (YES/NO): YES